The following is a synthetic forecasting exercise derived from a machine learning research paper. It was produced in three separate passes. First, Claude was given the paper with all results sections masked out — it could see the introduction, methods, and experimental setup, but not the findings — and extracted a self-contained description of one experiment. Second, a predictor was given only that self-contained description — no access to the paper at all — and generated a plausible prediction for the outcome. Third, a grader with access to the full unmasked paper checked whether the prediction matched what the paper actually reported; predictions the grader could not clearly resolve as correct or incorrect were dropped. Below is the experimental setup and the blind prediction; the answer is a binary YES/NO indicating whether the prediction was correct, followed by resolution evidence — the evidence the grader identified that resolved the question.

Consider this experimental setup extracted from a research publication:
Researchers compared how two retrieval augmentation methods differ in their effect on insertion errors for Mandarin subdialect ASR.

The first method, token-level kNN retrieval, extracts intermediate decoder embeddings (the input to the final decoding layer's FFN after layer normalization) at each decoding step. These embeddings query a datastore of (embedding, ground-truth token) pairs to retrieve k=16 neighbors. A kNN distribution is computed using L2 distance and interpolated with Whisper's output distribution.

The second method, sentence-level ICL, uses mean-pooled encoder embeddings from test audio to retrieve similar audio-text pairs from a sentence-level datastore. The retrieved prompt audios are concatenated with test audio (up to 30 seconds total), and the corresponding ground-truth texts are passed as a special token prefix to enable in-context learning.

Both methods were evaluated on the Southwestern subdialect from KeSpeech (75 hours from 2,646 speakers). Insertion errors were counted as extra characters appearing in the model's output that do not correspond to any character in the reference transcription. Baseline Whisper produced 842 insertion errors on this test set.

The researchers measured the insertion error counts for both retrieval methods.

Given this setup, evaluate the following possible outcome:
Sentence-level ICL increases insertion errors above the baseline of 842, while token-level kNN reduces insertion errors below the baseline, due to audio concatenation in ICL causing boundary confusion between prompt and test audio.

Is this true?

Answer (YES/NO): NO